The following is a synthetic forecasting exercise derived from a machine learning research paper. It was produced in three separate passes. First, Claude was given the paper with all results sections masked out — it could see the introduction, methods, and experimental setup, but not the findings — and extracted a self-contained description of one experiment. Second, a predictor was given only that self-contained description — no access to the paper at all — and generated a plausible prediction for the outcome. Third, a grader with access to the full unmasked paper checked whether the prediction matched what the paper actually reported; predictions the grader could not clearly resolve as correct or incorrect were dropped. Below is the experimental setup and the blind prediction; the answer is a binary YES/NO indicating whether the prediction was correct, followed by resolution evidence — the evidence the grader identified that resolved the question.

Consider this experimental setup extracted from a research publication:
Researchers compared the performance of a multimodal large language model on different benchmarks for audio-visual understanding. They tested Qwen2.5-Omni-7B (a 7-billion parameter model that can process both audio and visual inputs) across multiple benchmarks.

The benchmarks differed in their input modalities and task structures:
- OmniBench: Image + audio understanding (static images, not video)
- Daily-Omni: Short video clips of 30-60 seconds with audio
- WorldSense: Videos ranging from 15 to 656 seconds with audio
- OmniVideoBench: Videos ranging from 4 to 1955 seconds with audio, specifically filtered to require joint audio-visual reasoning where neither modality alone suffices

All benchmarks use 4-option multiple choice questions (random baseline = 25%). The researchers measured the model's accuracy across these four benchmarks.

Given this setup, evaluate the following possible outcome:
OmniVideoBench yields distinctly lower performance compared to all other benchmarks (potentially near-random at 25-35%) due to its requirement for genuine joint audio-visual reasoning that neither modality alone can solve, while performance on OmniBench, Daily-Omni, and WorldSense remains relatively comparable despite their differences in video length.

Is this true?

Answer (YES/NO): NO